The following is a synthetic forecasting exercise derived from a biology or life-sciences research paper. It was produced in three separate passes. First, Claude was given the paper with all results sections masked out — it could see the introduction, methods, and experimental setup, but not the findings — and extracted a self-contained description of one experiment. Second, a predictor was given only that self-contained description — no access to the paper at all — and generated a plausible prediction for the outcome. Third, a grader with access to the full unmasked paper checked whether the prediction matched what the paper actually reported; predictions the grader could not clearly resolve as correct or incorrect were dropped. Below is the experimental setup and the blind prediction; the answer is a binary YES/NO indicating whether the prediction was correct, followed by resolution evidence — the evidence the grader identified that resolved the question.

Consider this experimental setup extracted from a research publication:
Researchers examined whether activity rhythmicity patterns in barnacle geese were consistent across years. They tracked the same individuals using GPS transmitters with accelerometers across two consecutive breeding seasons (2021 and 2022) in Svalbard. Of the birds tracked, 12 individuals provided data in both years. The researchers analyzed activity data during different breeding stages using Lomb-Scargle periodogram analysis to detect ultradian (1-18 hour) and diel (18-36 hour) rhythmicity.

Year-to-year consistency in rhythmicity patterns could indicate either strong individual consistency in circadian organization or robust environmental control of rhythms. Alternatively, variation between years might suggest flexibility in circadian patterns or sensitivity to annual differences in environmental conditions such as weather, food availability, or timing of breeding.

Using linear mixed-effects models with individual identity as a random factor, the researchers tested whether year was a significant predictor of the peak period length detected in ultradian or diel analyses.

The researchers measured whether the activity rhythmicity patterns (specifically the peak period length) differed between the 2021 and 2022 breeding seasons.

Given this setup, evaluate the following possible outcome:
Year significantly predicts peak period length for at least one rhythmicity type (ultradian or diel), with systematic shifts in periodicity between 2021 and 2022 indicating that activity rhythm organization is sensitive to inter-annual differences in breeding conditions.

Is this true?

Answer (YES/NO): NO